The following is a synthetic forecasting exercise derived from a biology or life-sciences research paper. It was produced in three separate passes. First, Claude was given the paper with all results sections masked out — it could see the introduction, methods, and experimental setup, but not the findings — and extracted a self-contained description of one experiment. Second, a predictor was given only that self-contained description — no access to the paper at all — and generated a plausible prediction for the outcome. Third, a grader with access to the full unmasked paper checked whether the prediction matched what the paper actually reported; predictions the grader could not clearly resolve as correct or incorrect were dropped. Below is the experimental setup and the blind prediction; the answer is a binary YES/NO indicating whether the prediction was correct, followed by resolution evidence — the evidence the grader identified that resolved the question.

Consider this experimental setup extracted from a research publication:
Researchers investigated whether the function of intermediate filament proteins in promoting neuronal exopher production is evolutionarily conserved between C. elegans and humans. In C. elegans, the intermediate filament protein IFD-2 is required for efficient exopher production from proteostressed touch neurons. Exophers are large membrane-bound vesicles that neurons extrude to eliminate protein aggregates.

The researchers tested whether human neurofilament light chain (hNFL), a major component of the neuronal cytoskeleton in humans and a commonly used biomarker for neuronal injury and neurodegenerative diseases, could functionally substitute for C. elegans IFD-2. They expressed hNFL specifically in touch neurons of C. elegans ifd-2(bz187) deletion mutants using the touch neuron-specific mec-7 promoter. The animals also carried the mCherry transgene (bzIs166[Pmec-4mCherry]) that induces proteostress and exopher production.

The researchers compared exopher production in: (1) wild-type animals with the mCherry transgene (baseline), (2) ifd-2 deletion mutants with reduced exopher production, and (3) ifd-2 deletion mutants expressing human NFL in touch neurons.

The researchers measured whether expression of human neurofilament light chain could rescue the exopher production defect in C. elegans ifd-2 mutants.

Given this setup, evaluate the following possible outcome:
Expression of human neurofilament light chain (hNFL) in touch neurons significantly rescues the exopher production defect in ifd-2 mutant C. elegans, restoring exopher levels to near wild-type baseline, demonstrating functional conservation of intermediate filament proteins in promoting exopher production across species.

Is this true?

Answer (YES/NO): NO